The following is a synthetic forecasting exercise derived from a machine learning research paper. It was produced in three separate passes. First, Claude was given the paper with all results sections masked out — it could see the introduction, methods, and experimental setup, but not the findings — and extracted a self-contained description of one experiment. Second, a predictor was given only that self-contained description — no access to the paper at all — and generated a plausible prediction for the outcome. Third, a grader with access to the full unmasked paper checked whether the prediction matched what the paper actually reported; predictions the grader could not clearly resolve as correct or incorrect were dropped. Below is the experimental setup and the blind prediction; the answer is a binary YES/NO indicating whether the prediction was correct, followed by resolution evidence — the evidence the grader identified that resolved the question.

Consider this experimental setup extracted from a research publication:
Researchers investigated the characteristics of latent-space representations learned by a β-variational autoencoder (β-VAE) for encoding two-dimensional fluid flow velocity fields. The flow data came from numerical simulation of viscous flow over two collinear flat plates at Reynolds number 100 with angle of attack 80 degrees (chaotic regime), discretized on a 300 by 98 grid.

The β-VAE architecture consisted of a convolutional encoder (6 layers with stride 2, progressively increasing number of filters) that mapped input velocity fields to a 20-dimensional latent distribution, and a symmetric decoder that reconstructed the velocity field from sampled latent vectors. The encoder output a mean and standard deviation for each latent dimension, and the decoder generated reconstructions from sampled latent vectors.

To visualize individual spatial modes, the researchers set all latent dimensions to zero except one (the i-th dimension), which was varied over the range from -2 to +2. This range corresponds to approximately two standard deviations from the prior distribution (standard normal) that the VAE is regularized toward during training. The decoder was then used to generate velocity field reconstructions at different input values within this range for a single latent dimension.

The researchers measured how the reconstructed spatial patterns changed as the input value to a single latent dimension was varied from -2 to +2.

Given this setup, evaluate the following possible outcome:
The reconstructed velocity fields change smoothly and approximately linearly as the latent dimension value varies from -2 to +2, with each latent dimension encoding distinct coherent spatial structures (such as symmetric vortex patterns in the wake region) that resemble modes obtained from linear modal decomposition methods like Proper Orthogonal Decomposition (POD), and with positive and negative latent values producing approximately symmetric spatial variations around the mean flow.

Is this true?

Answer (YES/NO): NO